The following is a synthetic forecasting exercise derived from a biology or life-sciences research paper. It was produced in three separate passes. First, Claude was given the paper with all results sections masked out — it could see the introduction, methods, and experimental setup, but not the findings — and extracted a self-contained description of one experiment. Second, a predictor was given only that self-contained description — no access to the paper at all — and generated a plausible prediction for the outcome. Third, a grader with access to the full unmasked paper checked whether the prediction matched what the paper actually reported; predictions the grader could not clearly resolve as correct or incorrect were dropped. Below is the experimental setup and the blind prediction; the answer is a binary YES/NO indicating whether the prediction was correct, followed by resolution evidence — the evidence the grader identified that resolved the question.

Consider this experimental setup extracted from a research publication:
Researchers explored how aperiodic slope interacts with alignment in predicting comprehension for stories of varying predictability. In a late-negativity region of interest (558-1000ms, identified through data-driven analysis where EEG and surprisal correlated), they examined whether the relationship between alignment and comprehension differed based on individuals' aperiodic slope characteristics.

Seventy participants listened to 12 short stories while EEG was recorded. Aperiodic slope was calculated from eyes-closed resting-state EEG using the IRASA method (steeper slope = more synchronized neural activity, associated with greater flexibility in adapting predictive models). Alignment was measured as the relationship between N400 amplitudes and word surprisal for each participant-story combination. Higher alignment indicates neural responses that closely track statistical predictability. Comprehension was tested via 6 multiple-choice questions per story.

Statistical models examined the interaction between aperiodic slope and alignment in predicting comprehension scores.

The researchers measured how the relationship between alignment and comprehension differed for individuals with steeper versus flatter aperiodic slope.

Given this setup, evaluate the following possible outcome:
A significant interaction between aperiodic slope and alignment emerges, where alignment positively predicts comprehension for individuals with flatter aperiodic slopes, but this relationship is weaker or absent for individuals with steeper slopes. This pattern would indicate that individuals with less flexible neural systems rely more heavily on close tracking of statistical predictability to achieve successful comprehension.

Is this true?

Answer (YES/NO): NO